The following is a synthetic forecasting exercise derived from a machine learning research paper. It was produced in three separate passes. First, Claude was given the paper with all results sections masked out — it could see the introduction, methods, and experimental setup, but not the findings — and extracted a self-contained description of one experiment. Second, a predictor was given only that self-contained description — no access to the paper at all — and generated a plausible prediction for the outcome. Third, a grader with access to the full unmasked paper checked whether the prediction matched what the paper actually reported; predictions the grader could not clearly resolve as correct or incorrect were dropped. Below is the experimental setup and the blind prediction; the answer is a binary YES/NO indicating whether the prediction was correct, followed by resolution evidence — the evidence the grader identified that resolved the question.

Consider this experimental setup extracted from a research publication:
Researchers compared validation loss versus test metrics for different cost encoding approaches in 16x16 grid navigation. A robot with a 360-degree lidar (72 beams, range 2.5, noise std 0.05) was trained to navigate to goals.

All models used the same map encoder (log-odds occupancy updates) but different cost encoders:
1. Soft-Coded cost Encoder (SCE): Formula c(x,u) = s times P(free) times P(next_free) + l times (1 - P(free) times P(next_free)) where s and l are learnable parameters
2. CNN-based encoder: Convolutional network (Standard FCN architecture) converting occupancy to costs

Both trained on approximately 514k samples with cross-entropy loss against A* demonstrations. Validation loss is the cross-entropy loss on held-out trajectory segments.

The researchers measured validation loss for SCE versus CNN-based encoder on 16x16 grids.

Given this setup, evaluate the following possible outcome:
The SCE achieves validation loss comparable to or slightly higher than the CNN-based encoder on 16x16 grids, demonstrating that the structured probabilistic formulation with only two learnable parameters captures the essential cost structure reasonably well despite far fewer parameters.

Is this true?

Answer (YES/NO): NO